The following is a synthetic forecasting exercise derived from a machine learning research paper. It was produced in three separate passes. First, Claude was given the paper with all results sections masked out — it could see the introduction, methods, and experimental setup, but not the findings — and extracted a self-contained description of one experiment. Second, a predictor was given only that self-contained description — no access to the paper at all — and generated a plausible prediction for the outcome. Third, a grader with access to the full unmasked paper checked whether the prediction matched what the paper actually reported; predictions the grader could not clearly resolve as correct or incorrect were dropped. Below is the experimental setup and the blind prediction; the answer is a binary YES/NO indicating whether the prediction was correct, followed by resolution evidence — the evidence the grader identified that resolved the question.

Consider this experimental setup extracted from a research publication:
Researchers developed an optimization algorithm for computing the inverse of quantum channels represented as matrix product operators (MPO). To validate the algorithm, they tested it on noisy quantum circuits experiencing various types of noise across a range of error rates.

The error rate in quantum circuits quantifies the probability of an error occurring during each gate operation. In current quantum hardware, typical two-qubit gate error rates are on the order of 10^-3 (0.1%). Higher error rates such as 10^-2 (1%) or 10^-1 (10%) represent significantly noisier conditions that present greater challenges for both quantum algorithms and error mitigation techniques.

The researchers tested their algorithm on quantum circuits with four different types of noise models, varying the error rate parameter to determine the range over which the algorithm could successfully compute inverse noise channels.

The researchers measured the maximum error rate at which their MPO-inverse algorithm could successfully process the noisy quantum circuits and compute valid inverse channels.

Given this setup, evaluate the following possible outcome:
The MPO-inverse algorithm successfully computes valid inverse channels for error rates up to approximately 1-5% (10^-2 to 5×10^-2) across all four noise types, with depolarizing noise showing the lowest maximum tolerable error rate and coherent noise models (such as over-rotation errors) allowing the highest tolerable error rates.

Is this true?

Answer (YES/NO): NO